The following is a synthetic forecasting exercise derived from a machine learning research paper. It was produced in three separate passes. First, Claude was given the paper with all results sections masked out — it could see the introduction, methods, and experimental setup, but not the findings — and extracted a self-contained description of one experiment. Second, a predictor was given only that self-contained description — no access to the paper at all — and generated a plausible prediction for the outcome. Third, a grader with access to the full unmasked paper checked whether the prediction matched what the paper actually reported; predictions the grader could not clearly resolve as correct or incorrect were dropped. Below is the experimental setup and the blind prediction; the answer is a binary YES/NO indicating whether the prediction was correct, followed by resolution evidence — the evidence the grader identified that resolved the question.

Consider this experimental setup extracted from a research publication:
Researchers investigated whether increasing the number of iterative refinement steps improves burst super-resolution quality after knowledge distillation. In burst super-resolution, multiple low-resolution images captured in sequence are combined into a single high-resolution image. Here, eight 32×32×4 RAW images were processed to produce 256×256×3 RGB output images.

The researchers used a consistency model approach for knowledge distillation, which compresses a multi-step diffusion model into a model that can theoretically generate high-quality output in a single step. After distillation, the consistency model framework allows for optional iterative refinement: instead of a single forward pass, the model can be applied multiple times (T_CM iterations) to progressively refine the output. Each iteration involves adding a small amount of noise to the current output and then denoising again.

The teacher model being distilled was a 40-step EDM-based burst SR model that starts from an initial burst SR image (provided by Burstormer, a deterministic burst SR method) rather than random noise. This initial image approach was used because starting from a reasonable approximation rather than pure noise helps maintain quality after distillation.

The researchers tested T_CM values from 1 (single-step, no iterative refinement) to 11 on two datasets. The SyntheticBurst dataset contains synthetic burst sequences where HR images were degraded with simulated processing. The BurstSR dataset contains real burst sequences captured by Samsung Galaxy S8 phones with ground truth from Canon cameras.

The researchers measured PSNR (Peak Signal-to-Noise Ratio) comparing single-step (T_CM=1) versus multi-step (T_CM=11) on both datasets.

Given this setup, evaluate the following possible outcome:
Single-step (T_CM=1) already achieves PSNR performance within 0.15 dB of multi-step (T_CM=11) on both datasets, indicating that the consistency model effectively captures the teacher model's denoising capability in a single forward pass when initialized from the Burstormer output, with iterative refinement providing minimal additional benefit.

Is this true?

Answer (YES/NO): NO